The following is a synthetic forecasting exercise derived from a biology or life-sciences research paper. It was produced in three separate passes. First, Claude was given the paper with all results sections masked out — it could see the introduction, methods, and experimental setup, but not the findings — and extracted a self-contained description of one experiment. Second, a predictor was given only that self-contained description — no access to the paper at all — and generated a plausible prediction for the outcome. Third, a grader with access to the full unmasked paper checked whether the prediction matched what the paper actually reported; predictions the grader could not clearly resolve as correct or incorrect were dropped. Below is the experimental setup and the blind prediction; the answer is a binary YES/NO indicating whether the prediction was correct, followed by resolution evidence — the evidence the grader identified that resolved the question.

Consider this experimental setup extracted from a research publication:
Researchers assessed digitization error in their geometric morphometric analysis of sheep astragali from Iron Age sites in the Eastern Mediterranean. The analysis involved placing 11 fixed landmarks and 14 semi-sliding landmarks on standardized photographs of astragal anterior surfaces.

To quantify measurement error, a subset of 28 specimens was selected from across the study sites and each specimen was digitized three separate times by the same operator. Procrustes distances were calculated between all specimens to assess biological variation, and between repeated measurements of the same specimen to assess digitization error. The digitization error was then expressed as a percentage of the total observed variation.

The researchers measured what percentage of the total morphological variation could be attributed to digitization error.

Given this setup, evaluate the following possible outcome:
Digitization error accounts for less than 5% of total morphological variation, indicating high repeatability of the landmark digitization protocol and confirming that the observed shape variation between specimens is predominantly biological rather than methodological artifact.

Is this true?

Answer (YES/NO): NO